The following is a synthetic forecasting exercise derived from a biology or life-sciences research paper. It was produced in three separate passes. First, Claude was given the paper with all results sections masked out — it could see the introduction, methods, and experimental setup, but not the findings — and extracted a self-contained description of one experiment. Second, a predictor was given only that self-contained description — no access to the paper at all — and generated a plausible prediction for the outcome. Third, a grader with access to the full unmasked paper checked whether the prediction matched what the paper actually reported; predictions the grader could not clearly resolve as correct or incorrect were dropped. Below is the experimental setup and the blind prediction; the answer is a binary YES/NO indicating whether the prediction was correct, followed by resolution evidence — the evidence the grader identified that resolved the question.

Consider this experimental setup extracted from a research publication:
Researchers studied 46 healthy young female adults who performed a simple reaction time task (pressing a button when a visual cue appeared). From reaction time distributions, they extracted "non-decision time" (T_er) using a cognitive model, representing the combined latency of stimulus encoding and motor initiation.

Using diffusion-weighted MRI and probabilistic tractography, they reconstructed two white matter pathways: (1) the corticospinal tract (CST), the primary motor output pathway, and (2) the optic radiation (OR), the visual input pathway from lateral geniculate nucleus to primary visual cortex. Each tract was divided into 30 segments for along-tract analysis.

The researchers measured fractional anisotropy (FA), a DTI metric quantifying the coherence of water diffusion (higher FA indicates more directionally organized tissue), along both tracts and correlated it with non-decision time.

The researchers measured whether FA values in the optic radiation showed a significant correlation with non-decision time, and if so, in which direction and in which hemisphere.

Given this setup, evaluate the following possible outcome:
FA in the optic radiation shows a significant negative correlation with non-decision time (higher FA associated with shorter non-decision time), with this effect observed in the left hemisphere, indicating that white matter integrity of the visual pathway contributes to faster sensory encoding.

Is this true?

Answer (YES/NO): NO